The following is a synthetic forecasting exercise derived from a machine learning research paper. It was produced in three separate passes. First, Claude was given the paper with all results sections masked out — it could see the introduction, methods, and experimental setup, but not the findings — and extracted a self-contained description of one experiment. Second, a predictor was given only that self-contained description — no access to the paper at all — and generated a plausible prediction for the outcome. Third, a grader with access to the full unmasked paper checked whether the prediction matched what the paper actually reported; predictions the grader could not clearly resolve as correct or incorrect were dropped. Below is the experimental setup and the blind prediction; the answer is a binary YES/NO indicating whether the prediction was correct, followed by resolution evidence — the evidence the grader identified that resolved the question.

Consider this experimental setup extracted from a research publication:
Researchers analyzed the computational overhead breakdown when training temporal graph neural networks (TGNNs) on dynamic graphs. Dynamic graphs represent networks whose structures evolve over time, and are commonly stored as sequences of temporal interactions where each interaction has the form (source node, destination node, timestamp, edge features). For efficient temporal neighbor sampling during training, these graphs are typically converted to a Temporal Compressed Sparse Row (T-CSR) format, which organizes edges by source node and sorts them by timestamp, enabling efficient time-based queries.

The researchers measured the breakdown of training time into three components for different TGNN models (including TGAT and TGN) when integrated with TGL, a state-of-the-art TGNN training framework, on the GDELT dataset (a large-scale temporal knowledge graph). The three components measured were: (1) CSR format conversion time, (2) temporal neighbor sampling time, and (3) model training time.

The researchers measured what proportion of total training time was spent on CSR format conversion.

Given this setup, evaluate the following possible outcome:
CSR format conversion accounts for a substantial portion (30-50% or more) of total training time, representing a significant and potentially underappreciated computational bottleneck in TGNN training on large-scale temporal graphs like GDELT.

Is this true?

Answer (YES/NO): YES